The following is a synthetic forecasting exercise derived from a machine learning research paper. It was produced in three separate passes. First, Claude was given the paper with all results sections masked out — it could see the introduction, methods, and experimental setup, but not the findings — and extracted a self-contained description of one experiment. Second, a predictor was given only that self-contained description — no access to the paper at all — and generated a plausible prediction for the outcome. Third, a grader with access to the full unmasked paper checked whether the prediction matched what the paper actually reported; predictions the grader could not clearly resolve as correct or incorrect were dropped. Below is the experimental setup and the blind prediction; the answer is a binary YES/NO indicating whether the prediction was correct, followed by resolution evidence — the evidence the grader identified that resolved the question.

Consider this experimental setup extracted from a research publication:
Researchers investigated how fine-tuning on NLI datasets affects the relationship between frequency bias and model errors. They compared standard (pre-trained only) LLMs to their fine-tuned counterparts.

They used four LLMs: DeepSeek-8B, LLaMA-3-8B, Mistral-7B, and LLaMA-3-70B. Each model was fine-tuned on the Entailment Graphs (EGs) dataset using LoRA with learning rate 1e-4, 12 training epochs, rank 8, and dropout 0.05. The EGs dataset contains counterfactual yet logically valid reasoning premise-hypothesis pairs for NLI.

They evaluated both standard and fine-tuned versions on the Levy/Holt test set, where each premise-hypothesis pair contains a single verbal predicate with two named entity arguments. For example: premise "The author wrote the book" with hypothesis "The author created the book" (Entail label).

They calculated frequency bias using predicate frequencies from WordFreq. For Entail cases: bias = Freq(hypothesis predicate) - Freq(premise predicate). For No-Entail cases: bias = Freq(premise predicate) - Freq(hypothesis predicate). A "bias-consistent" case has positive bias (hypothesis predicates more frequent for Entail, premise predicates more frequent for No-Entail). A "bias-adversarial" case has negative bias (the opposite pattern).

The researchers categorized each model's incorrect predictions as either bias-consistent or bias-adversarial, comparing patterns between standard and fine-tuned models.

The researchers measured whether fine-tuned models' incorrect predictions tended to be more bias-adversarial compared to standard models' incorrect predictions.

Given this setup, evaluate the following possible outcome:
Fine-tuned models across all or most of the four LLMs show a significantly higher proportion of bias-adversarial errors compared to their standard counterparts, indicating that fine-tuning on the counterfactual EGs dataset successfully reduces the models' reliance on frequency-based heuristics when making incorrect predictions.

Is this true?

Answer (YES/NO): NO